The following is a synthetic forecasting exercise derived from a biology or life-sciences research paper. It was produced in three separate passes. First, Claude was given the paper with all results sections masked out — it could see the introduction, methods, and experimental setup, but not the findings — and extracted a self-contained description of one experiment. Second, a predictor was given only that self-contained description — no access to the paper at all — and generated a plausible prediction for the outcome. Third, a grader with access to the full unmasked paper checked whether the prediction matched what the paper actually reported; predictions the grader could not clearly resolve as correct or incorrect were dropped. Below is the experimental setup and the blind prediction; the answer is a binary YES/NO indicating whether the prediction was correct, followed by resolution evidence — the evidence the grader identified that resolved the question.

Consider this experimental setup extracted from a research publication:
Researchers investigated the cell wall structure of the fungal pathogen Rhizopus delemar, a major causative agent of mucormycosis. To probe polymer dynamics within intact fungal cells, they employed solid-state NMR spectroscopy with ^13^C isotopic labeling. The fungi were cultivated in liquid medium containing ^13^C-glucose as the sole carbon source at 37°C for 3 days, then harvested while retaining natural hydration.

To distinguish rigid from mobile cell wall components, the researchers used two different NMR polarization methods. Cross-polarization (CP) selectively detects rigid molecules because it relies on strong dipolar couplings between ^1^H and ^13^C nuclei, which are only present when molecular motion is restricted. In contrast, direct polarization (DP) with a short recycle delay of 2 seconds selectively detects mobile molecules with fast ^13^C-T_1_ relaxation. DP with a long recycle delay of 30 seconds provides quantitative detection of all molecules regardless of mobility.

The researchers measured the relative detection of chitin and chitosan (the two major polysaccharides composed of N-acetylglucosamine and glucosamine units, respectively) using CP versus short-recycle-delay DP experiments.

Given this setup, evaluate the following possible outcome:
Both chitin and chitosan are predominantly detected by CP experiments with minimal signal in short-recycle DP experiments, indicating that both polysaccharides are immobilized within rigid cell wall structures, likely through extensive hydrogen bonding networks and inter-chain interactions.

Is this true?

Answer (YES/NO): NO